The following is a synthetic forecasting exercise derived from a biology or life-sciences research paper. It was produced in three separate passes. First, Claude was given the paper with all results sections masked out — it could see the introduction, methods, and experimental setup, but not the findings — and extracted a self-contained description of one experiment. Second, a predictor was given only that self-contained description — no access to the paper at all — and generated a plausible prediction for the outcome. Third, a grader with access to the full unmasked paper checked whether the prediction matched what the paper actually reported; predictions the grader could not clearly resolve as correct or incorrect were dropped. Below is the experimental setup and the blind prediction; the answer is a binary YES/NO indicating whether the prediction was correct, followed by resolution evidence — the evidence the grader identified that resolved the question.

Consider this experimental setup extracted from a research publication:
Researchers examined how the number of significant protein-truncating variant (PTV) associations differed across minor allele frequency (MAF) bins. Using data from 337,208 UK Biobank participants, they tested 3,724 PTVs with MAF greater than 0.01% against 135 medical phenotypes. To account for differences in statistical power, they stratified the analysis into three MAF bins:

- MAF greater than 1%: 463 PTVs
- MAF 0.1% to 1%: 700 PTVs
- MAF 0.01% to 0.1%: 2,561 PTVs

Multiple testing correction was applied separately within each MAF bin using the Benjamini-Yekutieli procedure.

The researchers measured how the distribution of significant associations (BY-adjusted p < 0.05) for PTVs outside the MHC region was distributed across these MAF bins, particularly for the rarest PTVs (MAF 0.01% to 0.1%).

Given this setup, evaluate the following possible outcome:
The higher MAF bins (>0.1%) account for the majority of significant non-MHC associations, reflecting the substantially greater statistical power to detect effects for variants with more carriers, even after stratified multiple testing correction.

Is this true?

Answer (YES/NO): YES